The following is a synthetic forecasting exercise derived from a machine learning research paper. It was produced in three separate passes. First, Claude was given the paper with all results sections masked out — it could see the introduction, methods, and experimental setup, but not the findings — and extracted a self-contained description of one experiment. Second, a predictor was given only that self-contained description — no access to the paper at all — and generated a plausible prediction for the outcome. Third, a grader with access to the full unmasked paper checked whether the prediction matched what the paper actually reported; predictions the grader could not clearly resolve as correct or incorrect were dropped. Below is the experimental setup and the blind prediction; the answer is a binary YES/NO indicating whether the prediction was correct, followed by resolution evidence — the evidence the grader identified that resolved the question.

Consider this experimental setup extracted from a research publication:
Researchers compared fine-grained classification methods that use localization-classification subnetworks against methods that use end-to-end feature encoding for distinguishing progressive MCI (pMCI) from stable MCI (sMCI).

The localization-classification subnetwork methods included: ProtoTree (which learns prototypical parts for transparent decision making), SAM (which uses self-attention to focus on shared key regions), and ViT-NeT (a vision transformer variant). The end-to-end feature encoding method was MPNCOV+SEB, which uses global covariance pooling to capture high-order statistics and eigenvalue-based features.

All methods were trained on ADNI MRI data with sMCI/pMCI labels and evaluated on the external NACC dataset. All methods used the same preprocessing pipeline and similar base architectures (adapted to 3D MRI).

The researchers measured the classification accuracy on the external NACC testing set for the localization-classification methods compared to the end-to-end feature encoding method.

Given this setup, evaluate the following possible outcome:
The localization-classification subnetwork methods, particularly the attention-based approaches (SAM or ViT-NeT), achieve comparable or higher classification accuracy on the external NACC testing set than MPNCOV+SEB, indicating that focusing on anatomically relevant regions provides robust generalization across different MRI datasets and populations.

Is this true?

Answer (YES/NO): NO